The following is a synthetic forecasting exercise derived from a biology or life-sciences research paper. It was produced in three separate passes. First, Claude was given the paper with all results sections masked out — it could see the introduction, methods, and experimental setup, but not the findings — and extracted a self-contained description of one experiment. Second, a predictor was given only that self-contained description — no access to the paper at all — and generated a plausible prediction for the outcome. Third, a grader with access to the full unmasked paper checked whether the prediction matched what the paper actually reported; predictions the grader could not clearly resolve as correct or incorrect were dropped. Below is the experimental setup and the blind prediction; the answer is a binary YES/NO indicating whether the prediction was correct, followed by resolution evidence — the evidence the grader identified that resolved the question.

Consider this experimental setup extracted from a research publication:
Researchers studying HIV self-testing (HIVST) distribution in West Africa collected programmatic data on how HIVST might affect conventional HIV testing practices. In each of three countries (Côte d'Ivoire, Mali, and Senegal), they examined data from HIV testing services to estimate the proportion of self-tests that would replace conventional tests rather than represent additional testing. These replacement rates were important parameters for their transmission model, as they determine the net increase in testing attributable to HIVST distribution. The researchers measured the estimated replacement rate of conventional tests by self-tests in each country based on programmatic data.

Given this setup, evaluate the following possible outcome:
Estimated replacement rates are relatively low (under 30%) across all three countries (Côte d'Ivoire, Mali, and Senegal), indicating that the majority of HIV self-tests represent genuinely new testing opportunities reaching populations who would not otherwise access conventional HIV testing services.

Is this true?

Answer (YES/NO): NO